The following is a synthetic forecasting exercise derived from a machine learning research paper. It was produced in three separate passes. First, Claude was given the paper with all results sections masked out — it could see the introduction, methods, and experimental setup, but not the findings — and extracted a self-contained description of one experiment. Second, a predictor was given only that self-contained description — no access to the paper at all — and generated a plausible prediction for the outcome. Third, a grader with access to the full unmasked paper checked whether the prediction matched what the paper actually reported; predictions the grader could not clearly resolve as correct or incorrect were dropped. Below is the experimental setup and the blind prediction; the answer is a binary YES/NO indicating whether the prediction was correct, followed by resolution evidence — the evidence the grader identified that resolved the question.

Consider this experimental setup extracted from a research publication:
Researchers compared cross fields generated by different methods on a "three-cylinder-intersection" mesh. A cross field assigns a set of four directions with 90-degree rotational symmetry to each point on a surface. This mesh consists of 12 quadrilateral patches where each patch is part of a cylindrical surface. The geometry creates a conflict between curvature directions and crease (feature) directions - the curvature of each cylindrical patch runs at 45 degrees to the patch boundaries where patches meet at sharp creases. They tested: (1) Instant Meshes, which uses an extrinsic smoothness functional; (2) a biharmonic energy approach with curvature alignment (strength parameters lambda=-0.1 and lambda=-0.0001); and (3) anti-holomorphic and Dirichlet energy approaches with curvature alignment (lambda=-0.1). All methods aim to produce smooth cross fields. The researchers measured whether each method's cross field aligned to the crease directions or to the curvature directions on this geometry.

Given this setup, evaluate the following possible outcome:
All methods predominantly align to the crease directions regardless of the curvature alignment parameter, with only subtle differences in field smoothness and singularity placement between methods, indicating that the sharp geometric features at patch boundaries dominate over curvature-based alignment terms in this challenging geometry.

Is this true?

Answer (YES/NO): NO